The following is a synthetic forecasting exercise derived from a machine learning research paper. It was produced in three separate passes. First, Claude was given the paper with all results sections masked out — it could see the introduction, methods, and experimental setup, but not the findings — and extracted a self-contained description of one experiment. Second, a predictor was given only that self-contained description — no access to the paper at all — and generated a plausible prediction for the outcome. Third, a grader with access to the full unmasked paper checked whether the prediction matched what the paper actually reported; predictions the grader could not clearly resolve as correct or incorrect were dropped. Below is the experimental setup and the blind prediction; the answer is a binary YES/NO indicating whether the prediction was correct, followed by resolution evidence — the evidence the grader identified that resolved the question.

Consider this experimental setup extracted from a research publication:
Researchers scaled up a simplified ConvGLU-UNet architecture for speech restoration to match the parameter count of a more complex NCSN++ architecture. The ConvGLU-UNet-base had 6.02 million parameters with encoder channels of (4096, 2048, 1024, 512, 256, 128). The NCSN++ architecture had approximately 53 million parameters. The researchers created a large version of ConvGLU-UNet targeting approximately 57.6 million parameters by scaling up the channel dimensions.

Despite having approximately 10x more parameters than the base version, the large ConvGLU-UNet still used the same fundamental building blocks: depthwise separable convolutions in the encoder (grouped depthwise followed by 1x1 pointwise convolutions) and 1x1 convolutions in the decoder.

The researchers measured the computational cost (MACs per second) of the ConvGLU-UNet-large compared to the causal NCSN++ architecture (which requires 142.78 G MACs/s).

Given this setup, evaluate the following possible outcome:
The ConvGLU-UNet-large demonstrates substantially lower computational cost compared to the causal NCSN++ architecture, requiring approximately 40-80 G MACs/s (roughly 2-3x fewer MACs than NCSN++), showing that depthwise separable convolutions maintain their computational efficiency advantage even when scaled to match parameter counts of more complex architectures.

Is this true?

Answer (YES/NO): NO